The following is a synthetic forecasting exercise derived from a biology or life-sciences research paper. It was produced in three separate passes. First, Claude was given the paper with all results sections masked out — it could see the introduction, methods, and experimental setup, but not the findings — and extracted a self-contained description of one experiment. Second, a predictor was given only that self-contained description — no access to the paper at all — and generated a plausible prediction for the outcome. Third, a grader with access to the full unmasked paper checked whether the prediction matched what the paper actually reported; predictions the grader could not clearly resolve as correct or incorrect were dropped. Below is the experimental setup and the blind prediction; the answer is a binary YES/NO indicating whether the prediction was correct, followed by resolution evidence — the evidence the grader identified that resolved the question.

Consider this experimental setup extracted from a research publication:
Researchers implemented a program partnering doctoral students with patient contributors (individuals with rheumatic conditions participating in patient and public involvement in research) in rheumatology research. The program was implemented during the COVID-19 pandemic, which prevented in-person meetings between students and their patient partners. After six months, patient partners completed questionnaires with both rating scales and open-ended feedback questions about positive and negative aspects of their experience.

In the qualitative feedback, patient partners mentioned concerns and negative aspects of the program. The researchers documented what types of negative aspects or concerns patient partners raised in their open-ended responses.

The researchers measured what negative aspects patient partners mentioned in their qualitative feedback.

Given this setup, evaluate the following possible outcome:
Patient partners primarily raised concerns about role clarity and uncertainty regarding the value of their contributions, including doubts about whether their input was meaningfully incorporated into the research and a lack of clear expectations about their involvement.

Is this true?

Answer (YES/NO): NO